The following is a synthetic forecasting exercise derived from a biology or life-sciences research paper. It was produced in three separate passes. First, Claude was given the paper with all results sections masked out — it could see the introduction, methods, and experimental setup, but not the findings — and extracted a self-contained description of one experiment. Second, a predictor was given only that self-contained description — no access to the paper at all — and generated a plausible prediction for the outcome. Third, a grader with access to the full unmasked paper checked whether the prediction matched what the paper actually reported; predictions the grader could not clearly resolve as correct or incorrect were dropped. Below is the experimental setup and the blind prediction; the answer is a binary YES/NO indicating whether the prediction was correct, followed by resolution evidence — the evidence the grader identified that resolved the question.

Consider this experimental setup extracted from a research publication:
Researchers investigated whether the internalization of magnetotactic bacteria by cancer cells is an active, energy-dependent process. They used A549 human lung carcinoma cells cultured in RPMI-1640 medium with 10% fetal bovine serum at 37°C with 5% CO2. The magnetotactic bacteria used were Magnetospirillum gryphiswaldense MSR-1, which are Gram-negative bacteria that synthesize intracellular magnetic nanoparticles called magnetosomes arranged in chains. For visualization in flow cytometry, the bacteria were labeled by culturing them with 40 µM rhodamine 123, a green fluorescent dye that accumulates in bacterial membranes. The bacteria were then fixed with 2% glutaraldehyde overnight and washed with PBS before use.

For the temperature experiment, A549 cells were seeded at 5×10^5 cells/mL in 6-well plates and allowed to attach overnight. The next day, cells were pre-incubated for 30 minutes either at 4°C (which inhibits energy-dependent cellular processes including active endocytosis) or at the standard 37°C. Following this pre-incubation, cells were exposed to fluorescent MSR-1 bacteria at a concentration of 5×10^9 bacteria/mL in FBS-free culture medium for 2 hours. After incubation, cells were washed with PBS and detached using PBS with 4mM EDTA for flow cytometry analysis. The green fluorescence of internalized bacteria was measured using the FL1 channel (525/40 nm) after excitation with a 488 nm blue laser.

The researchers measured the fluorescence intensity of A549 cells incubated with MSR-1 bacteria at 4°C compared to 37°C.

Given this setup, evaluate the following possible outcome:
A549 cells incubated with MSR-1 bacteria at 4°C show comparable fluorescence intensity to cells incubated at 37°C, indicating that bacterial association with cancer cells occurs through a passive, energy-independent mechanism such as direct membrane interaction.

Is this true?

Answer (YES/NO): NO